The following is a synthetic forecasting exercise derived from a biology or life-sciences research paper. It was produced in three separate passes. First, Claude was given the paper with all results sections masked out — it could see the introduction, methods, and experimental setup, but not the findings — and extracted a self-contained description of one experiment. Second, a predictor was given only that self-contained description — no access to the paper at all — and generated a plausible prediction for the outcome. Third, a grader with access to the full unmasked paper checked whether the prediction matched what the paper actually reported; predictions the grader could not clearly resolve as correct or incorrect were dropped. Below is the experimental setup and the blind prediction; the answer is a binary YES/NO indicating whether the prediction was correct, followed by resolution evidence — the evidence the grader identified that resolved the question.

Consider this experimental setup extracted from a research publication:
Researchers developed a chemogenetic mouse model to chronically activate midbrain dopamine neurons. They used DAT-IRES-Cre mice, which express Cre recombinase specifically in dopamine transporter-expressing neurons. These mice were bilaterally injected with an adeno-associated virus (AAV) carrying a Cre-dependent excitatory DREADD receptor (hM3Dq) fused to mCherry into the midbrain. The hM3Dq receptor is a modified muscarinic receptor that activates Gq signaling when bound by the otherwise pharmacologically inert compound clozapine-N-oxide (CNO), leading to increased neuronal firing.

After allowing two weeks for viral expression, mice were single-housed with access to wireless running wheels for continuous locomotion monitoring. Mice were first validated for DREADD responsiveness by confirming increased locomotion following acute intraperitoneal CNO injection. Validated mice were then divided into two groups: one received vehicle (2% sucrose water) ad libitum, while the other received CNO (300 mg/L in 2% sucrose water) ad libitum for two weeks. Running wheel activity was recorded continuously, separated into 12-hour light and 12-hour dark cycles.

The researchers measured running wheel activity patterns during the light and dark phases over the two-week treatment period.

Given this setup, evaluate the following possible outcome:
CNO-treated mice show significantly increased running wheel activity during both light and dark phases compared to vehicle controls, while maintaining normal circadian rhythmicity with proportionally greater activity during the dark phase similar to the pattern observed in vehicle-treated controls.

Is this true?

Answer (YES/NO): NO